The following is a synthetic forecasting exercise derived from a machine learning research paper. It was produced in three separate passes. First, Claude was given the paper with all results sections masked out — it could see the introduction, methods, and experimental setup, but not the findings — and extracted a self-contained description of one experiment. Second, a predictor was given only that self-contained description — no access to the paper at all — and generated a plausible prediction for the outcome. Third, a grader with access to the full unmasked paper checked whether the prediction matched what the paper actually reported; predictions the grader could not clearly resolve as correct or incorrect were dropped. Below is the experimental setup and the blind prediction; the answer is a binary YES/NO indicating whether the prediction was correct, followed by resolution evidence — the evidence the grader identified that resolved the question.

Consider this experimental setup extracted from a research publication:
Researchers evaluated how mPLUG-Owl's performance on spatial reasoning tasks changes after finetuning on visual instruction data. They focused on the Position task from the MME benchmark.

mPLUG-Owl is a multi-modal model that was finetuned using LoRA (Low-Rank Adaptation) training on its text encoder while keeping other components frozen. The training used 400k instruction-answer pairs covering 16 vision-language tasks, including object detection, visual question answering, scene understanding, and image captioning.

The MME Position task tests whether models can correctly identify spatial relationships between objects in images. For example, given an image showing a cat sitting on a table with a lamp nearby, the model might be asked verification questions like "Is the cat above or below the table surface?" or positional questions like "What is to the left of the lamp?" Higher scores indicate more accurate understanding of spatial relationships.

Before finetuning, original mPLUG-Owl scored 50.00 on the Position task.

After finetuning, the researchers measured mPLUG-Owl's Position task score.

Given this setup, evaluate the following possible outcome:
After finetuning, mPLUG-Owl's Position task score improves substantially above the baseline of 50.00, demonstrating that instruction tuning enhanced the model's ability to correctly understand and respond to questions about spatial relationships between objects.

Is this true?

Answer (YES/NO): YES